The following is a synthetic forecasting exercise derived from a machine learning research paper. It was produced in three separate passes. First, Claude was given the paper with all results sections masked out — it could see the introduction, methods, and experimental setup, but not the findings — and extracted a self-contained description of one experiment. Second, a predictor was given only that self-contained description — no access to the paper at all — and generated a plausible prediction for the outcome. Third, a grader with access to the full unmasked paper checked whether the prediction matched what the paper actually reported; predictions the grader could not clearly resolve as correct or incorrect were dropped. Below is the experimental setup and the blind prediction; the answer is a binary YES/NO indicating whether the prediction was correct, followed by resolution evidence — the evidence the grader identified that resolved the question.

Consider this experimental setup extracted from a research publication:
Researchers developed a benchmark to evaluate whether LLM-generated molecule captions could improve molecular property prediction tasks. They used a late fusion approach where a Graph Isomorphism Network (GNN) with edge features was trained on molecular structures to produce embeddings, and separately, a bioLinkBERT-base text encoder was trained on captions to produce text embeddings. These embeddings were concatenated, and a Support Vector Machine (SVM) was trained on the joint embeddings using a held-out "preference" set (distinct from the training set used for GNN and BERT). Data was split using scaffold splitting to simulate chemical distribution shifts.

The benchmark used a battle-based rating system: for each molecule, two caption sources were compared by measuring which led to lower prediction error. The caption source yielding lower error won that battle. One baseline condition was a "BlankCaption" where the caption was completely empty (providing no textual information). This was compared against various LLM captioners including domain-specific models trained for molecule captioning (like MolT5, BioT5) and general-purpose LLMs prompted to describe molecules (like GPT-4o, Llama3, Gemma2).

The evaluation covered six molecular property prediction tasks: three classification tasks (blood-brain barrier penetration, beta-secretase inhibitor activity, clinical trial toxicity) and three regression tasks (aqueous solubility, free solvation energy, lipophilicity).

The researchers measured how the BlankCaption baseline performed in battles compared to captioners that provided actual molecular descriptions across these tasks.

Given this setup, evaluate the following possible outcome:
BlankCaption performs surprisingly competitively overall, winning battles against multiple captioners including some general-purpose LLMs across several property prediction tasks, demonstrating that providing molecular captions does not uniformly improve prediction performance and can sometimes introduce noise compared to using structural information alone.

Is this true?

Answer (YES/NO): NO